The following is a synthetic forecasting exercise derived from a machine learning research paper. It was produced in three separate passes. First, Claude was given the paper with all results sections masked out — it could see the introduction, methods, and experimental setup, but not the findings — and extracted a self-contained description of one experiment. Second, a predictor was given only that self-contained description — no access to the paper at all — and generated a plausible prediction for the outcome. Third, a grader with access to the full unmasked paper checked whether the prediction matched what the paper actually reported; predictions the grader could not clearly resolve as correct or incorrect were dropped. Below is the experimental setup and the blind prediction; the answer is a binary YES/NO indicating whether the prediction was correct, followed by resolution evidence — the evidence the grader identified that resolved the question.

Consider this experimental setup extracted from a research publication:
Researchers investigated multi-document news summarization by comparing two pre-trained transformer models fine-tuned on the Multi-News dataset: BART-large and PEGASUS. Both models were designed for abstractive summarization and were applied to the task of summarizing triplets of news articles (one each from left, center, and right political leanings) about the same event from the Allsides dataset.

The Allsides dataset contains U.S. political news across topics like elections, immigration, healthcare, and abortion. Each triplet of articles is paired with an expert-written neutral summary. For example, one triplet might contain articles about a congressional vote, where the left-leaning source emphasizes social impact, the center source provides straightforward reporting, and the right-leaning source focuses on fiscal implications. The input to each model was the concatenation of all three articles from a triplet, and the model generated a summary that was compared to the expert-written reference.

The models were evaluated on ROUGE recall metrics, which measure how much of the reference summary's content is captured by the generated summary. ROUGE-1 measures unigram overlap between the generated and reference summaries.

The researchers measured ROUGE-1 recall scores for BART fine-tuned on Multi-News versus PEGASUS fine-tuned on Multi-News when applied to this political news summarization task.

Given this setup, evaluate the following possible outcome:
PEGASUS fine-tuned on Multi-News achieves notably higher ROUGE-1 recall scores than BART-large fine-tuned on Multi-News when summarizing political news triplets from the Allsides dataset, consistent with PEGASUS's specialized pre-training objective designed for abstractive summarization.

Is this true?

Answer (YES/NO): YES